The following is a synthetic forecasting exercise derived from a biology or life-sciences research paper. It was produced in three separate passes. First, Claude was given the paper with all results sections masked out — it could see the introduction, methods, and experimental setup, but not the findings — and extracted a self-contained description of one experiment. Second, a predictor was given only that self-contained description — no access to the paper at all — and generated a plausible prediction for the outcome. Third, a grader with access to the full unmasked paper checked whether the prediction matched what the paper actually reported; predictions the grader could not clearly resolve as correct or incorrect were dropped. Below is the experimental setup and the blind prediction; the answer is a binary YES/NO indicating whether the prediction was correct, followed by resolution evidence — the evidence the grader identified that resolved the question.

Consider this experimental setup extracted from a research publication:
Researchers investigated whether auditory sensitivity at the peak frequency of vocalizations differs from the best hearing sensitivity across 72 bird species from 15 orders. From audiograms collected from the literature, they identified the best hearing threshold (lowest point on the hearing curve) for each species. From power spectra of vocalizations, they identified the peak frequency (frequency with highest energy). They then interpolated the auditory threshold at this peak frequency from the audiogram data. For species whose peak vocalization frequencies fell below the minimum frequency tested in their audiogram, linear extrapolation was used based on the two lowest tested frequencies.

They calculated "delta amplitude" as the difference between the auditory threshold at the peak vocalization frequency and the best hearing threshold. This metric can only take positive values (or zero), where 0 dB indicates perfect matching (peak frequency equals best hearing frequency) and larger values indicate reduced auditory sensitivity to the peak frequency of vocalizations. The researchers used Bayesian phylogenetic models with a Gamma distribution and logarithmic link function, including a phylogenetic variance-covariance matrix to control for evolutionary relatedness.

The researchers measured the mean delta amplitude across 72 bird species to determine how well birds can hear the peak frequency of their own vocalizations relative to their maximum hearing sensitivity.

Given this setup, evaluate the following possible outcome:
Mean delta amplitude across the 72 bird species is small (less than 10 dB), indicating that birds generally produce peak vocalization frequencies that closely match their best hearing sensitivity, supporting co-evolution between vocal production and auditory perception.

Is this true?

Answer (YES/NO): NO